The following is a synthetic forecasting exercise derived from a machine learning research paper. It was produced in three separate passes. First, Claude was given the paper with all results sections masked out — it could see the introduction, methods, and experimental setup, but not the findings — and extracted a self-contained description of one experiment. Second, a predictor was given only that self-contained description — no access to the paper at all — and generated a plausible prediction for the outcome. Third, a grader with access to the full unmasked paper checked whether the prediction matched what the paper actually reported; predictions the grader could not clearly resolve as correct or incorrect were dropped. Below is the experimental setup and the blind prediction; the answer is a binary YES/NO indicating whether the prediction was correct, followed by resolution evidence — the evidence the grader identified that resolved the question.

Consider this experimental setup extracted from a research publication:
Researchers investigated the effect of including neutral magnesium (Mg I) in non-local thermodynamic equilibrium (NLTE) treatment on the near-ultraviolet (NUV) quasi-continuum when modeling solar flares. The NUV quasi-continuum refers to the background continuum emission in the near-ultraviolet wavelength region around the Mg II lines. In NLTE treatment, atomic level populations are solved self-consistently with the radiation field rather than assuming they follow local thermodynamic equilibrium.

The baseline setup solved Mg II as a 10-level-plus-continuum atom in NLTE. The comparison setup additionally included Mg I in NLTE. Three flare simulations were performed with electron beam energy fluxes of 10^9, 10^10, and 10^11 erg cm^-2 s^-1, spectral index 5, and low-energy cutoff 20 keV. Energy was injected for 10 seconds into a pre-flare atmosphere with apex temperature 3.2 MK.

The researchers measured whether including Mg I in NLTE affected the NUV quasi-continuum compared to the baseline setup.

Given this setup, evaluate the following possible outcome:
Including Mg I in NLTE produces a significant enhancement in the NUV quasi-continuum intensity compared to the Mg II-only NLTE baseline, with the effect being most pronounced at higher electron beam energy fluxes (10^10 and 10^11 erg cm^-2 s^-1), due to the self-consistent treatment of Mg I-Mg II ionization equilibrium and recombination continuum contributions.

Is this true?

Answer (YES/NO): NO